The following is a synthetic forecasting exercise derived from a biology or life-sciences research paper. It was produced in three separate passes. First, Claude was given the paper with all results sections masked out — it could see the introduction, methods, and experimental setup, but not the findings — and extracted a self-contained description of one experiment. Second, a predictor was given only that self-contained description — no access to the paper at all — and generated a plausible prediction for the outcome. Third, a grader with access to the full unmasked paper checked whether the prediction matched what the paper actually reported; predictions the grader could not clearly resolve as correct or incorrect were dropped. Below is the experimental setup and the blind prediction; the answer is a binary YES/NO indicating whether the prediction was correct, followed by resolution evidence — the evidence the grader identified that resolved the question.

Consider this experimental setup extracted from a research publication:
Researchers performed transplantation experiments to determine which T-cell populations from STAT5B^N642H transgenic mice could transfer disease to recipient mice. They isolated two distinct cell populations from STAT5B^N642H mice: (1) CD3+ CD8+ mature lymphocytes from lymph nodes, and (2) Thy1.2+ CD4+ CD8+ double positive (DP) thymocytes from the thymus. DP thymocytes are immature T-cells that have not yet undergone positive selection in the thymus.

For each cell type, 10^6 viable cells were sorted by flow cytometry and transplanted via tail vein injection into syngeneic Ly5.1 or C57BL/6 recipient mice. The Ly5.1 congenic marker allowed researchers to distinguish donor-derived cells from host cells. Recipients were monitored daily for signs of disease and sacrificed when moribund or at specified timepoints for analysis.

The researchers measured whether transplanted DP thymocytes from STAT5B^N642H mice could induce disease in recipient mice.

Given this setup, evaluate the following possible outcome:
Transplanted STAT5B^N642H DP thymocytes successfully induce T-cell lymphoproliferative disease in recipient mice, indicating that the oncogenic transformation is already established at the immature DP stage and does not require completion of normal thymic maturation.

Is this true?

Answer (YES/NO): YES